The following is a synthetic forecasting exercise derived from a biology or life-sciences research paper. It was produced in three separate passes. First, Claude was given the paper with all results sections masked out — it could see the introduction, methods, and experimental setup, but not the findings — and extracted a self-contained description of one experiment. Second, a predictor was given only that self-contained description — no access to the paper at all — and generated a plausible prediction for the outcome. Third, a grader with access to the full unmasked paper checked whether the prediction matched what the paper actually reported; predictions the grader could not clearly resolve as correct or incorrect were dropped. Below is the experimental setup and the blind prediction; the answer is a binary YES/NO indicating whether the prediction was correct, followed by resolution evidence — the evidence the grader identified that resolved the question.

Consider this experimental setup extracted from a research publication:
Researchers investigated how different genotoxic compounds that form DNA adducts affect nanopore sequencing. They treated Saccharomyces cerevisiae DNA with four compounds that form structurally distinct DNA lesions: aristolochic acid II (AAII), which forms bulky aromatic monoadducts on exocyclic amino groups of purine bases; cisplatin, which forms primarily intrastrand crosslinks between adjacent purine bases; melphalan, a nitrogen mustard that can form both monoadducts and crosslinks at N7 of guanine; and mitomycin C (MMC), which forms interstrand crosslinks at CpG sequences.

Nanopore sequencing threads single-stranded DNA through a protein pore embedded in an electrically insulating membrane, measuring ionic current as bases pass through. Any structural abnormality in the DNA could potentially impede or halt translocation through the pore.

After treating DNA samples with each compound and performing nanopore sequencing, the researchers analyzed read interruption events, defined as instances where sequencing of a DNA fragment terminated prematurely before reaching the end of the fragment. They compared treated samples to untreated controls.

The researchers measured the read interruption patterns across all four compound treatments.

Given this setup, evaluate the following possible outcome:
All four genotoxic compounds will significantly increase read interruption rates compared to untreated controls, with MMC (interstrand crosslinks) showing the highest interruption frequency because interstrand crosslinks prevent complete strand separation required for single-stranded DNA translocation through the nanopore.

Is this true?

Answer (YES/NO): NO